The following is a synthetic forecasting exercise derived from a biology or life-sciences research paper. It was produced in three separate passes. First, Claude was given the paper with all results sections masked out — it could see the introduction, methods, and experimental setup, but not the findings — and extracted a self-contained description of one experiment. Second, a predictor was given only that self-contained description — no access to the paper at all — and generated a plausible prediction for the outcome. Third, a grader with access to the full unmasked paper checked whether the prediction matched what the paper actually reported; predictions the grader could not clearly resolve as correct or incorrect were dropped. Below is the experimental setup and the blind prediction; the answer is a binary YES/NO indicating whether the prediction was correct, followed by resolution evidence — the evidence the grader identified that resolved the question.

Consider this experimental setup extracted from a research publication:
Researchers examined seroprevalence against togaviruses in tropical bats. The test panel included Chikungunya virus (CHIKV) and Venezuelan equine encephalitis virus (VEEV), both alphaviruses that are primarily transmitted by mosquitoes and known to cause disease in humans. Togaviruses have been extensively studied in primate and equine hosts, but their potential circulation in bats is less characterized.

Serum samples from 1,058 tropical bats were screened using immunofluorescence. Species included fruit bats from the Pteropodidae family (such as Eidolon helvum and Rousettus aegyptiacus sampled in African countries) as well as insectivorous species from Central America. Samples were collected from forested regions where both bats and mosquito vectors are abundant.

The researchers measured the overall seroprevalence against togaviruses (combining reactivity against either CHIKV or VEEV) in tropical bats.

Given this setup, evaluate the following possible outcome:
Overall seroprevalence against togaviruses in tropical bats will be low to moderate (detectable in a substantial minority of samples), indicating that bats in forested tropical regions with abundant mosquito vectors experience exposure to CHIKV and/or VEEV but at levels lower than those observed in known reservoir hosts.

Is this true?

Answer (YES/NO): NO